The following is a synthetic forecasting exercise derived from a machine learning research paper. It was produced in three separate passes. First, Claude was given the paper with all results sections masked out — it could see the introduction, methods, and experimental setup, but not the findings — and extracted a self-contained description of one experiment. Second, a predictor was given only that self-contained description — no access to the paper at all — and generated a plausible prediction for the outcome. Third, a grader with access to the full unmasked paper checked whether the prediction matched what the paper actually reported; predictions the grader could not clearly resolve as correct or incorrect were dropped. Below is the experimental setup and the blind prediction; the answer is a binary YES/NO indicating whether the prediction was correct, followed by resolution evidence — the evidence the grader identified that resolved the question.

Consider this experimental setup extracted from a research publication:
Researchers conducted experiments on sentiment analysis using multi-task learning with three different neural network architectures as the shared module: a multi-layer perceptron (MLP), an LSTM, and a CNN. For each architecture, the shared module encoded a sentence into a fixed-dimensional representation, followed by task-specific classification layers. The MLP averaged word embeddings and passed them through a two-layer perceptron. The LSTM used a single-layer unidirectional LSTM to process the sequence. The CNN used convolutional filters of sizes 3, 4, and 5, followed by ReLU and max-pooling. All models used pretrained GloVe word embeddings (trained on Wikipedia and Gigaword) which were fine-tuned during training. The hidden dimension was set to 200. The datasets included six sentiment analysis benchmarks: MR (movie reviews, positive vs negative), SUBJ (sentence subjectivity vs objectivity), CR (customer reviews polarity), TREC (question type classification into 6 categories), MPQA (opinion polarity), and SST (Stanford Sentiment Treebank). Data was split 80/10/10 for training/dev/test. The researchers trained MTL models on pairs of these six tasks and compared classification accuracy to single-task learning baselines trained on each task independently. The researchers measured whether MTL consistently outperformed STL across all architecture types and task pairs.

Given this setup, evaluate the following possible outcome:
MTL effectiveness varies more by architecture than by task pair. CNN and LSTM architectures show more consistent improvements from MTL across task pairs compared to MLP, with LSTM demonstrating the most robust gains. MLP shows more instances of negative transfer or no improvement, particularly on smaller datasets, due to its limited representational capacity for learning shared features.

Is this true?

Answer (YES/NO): NO